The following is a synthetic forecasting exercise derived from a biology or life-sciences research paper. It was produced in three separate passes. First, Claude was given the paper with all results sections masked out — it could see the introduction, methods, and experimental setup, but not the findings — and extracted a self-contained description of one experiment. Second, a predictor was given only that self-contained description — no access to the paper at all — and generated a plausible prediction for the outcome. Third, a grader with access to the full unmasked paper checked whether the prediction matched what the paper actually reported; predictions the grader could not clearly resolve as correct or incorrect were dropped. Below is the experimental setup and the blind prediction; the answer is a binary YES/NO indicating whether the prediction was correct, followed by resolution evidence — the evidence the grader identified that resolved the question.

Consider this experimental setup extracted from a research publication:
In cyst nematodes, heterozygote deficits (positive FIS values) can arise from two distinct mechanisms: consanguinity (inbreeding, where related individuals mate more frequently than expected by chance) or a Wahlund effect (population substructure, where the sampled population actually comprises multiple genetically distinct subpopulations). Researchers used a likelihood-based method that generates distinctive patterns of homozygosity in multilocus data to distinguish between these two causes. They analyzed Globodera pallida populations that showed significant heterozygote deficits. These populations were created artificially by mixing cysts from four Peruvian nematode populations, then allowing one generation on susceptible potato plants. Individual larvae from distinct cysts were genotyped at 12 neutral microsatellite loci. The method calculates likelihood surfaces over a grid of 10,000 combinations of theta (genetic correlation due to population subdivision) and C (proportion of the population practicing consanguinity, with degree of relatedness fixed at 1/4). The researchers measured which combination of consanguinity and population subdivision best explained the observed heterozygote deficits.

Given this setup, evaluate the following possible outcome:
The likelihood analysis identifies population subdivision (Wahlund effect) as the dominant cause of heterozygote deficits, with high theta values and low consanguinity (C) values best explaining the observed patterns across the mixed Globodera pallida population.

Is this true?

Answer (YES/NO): NO